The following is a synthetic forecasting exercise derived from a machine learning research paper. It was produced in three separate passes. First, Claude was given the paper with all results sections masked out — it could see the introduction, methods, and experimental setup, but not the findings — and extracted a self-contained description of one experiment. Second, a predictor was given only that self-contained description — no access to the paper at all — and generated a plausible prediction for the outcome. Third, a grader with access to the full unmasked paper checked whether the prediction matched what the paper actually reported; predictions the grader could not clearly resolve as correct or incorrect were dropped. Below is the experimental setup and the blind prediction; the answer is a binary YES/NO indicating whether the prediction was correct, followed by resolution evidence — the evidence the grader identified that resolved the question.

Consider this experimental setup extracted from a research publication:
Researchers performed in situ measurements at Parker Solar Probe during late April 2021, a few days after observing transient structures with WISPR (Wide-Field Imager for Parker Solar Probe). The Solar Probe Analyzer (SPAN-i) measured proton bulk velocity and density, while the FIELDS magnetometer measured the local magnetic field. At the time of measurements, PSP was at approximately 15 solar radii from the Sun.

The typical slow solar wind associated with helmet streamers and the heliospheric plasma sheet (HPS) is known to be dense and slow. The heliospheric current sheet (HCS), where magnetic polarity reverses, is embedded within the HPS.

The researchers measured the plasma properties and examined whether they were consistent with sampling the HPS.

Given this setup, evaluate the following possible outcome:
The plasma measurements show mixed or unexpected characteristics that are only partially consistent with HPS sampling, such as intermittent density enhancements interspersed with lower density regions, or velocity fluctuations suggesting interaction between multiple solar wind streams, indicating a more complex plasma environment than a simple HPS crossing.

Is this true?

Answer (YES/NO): NO